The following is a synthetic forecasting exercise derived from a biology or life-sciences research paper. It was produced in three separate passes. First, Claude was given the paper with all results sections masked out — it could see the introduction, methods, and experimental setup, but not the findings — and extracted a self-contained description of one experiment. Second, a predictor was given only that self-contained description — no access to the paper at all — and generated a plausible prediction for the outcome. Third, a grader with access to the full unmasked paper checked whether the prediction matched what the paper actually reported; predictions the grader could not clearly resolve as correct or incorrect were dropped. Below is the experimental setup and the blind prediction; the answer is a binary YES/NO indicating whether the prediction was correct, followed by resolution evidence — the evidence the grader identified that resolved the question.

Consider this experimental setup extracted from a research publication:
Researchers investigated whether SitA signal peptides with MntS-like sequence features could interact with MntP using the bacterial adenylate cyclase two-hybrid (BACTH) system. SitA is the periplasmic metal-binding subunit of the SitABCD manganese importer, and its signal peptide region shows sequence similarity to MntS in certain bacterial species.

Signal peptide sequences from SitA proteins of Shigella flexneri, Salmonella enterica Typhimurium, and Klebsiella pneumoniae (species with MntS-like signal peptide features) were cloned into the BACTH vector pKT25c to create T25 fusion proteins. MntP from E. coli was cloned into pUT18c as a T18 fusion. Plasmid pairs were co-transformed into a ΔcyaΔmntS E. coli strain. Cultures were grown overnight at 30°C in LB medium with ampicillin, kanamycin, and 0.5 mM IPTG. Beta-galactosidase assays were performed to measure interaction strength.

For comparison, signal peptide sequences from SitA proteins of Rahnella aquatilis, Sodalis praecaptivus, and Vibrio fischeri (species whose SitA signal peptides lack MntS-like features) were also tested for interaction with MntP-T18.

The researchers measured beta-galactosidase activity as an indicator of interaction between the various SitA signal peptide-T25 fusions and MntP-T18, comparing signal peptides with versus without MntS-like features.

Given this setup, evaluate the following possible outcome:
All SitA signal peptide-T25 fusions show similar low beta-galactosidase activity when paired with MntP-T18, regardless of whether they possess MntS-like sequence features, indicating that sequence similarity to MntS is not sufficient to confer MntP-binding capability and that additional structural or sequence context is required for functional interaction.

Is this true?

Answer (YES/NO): NO